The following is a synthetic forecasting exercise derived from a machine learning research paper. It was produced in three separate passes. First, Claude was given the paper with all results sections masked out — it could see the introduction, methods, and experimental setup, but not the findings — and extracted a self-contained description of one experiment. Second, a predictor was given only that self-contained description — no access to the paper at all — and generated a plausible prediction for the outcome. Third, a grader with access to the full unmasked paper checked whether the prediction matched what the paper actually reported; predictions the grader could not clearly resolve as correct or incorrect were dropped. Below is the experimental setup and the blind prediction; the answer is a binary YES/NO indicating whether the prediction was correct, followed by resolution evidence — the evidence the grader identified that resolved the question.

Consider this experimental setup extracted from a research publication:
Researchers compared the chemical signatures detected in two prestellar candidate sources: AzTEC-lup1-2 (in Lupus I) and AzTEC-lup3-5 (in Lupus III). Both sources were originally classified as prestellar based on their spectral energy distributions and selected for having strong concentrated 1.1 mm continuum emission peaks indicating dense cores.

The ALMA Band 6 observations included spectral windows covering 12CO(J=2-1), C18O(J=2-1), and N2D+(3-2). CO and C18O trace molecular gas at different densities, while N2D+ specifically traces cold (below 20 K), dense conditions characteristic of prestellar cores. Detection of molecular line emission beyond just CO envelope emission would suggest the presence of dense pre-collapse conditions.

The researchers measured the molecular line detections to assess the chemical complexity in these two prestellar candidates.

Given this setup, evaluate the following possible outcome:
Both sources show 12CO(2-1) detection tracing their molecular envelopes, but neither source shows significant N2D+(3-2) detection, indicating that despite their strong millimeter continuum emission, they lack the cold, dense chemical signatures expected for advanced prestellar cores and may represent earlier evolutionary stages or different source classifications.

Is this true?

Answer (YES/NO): NO